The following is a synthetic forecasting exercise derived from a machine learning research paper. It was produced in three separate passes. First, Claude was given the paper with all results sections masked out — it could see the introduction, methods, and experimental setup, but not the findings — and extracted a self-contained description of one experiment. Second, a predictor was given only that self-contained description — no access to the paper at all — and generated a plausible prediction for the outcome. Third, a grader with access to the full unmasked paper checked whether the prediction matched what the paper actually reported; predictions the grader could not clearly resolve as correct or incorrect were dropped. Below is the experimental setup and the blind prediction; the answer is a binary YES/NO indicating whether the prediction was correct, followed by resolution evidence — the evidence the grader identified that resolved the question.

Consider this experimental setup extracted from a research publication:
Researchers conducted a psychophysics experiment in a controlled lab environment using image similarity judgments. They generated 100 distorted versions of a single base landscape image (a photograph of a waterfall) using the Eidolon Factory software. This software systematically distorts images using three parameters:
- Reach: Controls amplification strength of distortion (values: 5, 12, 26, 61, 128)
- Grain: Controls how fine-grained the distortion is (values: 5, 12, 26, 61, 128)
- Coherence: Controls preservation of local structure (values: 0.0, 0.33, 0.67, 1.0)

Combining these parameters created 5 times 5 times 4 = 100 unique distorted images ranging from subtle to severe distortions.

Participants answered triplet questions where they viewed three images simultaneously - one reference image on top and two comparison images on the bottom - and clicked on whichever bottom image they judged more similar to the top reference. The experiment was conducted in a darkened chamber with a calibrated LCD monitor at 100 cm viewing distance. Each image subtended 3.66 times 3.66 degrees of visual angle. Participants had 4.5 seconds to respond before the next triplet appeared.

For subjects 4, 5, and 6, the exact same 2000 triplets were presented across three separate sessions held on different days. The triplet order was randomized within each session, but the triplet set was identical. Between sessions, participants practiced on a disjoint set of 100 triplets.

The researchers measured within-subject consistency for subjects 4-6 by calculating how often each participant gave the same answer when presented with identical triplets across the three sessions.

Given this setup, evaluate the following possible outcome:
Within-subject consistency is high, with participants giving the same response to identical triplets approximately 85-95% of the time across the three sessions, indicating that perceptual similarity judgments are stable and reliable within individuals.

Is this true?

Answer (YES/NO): YES